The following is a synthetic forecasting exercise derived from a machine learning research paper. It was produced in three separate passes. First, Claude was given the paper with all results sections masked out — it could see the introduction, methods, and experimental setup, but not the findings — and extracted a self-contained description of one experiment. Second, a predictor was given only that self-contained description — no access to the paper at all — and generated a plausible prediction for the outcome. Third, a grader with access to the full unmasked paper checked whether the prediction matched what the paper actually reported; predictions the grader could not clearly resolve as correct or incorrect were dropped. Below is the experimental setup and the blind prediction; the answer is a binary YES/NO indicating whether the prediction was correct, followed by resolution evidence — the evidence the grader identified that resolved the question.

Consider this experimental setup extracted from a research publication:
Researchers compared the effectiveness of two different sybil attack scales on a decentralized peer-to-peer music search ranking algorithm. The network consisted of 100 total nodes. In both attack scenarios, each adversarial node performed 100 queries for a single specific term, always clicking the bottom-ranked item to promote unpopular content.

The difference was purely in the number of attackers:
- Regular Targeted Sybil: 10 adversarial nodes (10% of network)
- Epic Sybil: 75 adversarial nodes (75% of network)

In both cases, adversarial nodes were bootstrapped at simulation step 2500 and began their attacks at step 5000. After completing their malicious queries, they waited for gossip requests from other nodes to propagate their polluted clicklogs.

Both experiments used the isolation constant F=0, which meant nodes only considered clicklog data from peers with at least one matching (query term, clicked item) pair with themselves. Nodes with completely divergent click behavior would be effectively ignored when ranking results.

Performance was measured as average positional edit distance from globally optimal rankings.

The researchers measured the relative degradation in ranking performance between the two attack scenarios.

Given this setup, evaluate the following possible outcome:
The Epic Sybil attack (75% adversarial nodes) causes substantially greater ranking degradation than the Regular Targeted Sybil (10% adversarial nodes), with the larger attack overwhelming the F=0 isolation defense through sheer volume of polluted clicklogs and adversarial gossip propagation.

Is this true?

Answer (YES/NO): YES